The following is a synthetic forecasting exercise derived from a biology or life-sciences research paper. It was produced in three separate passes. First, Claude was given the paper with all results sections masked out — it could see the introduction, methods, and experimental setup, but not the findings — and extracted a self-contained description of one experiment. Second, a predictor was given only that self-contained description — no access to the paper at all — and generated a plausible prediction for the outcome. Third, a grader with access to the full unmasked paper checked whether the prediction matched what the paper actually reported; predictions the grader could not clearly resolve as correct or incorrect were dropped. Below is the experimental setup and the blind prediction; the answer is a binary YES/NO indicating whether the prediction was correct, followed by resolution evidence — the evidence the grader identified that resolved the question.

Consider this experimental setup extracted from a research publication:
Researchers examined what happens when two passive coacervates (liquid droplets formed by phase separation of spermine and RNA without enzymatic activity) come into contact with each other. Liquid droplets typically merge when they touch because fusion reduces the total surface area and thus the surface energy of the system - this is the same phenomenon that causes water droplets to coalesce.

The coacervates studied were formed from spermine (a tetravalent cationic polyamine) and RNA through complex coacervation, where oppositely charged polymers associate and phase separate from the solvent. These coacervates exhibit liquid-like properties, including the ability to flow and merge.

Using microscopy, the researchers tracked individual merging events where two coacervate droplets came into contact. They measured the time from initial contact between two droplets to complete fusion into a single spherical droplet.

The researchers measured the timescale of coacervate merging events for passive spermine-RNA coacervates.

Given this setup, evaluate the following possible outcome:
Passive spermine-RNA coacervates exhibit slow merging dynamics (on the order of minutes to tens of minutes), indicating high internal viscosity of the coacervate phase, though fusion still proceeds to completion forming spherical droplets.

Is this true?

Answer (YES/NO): NO